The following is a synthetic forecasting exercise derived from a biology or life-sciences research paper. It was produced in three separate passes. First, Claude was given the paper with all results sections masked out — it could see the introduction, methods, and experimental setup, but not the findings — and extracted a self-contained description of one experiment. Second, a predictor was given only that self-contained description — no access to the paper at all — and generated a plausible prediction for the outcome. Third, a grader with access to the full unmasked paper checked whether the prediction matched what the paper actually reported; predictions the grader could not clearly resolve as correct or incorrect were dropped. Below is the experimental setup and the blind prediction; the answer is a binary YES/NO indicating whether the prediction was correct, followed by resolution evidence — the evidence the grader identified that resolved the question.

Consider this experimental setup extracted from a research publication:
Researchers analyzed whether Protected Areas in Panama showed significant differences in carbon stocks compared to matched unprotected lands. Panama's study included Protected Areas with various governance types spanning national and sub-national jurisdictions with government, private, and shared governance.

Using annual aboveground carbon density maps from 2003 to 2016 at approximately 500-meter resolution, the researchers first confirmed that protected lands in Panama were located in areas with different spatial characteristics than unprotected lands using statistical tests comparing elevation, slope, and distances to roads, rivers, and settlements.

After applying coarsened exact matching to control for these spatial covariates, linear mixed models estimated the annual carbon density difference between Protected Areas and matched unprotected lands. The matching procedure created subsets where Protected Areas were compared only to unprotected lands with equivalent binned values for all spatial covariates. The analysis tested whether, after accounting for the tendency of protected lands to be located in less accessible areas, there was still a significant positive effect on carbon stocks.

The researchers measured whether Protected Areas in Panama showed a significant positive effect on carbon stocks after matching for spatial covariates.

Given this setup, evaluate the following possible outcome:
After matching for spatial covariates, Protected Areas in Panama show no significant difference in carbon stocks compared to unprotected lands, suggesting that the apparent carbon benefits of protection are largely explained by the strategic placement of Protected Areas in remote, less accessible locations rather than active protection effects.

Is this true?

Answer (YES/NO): NO